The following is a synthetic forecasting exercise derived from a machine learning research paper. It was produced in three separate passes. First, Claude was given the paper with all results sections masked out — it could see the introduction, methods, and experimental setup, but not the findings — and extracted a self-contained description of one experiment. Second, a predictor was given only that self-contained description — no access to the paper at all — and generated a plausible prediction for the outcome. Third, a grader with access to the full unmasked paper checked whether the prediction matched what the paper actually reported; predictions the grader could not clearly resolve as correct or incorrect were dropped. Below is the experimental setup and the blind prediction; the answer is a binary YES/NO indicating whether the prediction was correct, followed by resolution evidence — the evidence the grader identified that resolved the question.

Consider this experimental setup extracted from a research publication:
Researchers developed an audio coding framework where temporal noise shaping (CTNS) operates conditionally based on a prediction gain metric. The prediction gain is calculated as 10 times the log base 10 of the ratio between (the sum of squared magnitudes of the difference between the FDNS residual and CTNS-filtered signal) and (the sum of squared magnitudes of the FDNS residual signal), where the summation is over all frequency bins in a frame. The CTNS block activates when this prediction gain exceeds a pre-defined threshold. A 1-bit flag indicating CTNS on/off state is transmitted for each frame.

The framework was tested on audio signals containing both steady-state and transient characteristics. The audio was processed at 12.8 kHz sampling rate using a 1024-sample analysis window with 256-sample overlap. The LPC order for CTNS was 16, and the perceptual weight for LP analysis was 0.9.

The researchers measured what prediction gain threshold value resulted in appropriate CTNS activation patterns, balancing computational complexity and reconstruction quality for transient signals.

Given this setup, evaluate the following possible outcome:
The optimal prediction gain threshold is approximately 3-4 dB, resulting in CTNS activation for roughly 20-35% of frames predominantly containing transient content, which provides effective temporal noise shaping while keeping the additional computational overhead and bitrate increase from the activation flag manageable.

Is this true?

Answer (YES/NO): NO